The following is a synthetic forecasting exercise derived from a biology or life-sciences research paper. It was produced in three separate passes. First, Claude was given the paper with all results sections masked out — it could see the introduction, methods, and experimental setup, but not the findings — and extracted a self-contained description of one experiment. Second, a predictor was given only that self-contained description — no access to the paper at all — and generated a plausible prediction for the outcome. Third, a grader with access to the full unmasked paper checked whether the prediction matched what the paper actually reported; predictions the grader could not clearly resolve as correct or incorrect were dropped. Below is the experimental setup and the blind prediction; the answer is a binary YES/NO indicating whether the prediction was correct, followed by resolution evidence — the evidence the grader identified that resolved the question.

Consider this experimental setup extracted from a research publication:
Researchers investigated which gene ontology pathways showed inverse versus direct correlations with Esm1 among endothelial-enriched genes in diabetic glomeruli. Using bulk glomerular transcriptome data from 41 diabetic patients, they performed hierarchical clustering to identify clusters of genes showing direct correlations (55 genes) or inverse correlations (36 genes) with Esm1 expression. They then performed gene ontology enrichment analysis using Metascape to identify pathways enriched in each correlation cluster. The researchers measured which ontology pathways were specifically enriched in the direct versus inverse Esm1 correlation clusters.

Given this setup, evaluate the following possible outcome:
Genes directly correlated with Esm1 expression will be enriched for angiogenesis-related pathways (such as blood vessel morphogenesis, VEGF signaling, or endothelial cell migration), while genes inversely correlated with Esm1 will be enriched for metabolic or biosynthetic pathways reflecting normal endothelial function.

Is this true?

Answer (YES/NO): NO